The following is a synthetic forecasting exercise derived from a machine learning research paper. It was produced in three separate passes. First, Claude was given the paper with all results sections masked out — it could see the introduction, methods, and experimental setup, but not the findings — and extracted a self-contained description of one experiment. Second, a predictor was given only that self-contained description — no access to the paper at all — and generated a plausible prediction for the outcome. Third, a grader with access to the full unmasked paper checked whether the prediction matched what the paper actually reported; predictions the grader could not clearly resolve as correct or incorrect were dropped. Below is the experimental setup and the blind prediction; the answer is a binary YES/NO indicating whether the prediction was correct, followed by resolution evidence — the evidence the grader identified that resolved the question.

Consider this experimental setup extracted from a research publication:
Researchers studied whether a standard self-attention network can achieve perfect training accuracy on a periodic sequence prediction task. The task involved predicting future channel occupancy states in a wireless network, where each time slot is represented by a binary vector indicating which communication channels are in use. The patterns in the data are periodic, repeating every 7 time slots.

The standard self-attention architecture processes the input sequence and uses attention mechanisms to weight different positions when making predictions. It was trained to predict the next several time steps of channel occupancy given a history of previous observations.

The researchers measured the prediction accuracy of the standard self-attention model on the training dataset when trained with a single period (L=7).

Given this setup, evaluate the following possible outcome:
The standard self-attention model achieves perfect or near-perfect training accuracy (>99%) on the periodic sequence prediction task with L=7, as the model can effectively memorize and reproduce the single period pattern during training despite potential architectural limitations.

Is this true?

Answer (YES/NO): NO